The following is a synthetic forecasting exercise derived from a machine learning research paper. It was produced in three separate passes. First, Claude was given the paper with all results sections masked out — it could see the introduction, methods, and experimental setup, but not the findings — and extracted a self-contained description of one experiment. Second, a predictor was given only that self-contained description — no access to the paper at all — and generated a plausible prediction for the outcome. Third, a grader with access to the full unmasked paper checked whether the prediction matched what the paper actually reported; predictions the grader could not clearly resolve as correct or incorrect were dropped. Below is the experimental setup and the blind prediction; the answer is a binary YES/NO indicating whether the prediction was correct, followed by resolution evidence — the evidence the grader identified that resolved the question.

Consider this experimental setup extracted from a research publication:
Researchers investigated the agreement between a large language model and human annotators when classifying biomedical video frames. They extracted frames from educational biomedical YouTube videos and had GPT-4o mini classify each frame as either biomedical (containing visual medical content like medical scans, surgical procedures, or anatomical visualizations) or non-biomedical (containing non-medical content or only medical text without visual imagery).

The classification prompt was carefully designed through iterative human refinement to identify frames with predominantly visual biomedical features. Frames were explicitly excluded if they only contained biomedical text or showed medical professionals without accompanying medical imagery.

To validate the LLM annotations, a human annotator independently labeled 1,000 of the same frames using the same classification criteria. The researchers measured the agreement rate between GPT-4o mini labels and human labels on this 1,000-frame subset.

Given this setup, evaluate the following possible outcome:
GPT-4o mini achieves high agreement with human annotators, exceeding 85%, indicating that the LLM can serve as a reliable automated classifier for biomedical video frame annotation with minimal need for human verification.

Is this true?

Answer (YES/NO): YES